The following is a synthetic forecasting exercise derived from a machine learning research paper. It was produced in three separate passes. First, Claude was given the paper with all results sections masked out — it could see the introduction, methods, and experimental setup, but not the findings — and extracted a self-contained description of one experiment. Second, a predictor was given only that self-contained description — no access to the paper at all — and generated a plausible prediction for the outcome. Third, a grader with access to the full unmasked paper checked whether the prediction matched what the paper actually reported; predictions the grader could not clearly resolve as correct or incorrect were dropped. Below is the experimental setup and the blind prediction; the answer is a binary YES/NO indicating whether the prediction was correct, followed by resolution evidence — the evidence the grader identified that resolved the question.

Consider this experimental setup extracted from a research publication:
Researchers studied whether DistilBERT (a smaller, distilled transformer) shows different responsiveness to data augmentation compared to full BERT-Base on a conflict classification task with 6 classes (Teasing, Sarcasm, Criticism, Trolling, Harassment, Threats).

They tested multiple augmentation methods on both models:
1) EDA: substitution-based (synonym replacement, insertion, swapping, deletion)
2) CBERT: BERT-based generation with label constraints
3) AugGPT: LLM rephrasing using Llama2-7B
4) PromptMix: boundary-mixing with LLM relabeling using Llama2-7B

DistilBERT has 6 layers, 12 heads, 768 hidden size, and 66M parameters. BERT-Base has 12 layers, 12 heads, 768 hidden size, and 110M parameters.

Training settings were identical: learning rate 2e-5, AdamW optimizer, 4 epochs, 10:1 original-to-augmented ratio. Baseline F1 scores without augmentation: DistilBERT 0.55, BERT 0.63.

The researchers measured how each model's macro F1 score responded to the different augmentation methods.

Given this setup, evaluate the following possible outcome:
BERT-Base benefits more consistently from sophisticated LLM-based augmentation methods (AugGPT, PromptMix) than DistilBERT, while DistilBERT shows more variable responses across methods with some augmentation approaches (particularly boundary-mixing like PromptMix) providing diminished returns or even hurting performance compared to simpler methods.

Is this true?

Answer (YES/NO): NO